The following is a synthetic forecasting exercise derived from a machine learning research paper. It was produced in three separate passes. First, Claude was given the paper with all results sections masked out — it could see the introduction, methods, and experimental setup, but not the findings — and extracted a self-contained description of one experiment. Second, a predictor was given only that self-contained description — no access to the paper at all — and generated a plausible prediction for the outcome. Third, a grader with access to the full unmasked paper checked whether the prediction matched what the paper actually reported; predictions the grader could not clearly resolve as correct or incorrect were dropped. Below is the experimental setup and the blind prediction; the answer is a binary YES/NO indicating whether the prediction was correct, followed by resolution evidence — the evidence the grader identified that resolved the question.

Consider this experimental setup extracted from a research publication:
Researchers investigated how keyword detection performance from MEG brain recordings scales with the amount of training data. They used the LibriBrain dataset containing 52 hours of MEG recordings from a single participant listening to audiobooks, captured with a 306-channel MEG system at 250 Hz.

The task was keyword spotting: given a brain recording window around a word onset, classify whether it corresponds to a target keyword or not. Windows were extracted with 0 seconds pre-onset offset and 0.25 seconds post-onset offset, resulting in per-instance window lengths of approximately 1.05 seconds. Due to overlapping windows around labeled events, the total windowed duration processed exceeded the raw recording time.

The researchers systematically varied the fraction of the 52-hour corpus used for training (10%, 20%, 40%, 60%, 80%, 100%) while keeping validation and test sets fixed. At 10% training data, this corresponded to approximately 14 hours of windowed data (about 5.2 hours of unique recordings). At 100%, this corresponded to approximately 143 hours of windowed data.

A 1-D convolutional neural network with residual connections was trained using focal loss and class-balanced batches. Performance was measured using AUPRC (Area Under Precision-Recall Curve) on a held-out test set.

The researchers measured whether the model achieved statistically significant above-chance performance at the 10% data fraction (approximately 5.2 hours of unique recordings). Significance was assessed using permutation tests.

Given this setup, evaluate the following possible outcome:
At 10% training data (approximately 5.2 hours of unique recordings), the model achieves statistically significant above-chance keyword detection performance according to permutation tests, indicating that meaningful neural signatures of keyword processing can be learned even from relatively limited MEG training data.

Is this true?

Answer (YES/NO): YES